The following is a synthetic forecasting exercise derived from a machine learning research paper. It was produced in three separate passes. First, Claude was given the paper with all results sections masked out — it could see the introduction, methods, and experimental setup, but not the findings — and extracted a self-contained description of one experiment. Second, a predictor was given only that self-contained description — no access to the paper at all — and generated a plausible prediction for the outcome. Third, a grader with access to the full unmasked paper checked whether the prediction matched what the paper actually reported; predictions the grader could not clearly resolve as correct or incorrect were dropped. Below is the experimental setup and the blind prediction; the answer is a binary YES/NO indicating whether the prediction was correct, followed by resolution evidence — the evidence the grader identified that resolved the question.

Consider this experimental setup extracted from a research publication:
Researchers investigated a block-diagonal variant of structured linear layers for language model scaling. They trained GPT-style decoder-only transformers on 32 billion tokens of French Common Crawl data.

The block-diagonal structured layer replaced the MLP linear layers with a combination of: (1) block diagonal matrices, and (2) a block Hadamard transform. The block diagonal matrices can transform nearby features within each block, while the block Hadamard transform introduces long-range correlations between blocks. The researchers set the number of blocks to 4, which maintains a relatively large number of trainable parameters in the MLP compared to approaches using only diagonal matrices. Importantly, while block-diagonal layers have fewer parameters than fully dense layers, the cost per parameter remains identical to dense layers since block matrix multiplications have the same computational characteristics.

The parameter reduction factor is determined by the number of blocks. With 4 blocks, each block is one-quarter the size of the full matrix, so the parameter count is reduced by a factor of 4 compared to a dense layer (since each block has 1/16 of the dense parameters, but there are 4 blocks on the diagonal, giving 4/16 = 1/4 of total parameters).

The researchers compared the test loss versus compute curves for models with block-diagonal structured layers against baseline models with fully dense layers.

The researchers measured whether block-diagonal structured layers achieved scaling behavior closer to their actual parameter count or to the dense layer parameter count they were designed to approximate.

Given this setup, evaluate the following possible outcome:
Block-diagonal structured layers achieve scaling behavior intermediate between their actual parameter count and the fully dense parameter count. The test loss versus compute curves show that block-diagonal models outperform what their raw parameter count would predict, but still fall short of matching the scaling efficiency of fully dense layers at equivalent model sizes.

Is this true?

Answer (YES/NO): NO